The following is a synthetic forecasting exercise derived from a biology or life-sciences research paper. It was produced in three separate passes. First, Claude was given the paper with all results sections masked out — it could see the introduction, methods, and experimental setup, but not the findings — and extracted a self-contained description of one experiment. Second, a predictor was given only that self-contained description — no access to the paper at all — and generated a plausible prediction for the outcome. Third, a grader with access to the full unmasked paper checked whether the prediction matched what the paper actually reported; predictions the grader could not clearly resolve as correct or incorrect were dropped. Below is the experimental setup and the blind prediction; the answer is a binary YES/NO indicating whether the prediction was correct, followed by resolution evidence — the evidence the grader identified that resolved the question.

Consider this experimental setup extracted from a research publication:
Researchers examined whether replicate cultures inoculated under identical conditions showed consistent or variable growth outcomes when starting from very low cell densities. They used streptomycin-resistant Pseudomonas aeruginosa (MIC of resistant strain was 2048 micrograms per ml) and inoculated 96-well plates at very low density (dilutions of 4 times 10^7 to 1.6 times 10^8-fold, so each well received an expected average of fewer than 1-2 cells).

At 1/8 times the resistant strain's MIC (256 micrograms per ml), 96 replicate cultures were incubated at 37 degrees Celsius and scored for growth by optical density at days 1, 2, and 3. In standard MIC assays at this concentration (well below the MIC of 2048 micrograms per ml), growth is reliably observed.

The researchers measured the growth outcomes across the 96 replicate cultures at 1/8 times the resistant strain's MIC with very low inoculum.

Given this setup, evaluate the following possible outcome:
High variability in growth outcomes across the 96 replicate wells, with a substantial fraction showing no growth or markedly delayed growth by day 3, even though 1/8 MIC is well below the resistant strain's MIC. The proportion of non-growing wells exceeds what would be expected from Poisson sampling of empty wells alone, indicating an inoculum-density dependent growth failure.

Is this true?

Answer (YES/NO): YES